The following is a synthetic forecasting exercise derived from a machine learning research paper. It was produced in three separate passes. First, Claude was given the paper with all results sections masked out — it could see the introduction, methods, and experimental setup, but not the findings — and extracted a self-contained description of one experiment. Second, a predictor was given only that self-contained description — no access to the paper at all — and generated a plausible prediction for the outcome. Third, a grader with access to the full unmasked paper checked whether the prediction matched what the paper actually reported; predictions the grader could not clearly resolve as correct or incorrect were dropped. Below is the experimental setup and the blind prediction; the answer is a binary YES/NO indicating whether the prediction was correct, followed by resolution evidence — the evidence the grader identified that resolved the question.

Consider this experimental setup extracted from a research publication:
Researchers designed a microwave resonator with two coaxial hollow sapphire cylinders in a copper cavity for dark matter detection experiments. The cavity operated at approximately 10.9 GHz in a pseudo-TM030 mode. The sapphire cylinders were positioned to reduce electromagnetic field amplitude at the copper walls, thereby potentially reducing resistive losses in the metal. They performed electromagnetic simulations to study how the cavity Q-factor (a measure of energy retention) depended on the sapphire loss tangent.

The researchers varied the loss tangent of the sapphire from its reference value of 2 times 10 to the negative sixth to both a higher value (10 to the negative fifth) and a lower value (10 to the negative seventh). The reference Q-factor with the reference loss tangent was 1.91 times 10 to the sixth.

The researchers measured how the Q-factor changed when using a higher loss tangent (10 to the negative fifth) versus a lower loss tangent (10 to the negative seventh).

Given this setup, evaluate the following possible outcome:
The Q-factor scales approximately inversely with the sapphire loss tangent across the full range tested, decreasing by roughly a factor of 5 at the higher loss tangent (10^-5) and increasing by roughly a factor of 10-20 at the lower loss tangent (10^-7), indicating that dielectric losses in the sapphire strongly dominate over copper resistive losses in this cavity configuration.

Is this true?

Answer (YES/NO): NO